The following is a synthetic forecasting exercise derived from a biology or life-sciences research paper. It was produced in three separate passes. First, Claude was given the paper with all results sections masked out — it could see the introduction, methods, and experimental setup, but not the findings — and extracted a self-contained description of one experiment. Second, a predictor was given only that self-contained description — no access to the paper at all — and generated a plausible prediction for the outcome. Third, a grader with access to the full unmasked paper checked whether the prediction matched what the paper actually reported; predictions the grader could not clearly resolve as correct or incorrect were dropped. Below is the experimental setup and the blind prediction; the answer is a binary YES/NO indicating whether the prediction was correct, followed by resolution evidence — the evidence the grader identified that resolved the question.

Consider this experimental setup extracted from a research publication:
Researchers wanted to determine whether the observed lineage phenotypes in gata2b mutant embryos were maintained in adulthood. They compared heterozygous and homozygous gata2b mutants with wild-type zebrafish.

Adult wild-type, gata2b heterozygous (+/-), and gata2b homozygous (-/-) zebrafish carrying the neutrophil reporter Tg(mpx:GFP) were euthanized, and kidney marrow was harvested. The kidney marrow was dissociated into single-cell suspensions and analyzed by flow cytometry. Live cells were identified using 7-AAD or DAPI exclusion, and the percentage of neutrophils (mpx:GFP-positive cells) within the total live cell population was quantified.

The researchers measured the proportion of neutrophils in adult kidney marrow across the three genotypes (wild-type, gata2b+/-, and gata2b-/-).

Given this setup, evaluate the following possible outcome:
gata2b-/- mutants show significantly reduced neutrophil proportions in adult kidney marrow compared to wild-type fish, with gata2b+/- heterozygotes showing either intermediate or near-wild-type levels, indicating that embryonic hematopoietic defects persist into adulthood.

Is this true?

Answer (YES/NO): NO